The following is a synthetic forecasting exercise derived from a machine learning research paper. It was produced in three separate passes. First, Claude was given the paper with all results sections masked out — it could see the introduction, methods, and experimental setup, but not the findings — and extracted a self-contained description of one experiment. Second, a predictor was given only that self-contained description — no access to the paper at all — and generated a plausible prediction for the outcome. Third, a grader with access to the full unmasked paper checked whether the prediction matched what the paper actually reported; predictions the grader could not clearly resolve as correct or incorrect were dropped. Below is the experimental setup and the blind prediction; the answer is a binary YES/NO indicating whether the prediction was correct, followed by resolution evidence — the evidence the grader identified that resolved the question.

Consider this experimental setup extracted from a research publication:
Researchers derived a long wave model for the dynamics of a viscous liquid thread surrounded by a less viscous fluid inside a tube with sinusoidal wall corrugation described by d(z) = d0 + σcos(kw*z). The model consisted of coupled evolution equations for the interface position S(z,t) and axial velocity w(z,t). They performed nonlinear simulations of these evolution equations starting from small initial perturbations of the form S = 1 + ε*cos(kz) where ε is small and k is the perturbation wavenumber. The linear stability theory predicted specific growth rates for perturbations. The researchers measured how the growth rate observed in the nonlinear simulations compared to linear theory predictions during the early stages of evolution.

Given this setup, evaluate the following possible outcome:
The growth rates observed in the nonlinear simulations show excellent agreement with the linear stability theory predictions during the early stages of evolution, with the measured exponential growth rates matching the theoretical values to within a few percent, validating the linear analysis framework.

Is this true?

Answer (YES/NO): NO